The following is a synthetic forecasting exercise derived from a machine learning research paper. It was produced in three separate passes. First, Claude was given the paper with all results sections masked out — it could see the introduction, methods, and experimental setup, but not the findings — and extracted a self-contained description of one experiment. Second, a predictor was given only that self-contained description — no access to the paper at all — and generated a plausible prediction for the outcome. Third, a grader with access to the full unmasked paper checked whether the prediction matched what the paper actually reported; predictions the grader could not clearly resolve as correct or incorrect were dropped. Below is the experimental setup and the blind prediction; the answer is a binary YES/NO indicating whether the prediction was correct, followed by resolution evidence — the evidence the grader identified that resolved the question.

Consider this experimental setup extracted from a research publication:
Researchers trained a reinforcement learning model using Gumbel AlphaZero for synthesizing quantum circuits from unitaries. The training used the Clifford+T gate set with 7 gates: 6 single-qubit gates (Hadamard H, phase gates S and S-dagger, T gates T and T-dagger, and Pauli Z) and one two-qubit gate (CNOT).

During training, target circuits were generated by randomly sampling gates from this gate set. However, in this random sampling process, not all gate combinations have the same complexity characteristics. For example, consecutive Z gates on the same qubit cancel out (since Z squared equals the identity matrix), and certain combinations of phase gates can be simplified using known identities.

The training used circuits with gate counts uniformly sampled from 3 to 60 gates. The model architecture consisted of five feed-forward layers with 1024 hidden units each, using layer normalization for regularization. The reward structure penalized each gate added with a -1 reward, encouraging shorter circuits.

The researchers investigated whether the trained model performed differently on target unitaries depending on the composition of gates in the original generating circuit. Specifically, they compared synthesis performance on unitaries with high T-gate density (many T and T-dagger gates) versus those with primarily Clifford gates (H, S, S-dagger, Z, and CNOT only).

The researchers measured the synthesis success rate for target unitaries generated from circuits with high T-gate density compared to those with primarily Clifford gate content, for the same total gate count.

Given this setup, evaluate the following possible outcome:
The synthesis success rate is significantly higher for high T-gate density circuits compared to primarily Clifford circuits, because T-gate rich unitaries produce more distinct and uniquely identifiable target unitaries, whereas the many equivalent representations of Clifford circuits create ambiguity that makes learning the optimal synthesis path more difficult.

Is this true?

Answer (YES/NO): NO